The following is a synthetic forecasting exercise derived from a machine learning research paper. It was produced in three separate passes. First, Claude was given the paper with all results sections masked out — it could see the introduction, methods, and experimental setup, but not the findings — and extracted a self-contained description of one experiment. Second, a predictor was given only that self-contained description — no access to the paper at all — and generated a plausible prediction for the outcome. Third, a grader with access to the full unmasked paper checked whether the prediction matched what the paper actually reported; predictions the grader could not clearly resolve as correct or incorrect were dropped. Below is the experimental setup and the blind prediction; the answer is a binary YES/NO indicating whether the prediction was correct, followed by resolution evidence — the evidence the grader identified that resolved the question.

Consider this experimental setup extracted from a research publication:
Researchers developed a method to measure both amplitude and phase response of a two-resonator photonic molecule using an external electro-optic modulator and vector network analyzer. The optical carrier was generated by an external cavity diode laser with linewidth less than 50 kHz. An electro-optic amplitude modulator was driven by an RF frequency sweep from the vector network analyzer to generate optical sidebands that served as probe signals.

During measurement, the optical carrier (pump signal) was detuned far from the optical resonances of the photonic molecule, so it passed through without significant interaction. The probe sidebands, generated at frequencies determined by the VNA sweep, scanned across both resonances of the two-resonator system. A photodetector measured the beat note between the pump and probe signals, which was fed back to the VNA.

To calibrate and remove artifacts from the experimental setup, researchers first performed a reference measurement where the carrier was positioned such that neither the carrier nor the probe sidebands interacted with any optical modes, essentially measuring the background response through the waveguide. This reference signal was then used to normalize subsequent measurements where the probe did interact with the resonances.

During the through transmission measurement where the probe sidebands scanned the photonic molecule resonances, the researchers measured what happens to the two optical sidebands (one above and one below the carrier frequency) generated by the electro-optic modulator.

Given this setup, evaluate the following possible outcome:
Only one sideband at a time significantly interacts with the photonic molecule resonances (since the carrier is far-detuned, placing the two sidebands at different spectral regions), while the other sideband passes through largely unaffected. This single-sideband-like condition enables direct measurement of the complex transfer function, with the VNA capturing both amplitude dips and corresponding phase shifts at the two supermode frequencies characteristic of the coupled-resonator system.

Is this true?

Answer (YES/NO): YES